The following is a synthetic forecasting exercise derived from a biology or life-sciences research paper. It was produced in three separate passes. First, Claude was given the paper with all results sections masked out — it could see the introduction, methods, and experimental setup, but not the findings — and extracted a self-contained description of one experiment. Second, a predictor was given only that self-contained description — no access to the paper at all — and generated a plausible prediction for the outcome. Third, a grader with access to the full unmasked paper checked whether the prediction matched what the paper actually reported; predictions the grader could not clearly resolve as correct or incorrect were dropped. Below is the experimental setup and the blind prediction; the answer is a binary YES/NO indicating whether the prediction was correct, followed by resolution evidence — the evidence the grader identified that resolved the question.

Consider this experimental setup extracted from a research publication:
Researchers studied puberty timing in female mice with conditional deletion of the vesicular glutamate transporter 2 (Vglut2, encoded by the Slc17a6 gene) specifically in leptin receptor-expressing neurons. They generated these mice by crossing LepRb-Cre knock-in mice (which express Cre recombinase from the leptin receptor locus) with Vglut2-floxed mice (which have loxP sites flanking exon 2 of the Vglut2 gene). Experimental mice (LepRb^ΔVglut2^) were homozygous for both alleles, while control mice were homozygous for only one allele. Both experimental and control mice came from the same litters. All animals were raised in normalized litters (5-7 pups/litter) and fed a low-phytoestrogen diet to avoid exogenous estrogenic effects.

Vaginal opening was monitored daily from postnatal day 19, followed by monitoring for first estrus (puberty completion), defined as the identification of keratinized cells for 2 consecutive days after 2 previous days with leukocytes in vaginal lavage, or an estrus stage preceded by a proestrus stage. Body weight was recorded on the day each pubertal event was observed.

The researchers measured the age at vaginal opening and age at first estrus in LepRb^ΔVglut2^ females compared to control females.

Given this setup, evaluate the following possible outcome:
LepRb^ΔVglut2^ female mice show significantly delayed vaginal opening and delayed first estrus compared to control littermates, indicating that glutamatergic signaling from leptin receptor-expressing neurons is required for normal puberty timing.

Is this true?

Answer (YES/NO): NO